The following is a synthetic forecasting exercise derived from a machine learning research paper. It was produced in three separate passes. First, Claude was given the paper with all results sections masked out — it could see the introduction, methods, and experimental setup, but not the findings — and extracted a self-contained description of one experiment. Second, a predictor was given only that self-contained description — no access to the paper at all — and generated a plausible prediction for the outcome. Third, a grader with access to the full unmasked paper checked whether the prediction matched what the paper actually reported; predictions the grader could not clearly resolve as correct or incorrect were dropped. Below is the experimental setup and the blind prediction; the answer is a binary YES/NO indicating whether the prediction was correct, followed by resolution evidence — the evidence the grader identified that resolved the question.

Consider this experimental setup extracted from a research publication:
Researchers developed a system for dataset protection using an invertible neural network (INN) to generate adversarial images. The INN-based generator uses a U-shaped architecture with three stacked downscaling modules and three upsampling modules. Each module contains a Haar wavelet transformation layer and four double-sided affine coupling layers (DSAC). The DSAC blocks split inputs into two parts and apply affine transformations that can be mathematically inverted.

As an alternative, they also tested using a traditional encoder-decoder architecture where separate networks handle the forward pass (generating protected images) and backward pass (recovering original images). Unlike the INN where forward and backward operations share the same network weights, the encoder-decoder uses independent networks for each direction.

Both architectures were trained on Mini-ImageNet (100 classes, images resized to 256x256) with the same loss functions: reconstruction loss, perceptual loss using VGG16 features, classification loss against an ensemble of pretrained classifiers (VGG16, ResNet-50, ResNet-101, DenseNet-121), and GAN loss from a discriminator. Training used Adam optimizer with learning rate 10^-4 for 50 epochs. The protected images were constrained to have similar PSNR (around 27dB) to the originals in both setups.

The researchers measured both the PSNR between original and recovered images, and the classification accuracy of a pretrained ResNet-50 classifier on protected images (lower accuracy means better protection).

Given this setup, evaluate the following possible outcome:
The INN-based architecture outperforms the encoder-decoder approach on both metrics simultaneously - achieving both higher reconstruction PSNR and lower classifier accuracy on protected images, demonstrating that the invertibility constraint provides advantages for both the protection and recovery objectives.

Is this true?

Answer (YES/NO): YES